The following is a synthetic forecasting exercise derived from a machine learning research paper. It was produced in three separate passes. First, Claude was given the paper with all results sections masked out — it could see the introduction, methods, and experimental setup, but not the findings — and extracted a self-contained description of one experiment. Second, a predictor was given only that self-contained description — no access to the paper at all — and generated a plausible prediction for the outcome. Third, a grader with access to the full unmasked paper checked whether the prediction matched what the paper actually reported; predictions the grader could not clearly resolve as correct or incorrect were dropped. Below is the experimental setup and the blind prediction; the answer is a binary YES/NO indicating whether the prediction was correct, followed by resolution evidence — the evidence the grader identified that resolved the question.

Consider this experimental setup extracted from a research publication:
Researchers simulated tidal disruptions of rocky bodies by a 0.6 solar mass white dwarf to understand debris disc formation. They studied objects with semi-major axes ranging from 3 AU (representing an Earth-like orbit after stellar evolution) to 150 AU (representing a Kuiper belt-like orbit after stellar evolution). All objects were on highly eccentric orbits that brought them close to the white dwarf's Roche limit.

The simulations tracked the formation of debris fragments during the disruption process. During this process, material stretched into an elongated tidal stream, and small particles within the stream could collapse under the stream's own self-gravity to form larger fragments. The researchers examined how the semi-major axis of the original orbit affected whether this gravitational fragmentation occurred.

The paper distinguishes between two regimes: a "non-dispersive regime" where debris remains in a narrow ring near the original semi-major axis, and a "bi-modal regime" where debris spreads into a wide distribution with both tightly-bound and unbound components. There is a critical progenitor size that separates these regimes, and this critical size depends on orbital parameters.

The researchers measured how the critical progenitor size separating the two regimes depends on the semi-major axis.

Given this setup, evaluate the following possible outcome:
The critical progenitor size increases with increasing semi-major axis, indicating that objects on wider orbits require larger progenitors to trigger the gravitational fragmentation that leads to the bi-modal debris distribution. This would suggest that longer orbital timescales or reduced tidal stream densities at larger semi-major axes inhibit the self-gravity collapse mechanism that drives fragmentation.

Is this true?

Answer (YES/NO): NO